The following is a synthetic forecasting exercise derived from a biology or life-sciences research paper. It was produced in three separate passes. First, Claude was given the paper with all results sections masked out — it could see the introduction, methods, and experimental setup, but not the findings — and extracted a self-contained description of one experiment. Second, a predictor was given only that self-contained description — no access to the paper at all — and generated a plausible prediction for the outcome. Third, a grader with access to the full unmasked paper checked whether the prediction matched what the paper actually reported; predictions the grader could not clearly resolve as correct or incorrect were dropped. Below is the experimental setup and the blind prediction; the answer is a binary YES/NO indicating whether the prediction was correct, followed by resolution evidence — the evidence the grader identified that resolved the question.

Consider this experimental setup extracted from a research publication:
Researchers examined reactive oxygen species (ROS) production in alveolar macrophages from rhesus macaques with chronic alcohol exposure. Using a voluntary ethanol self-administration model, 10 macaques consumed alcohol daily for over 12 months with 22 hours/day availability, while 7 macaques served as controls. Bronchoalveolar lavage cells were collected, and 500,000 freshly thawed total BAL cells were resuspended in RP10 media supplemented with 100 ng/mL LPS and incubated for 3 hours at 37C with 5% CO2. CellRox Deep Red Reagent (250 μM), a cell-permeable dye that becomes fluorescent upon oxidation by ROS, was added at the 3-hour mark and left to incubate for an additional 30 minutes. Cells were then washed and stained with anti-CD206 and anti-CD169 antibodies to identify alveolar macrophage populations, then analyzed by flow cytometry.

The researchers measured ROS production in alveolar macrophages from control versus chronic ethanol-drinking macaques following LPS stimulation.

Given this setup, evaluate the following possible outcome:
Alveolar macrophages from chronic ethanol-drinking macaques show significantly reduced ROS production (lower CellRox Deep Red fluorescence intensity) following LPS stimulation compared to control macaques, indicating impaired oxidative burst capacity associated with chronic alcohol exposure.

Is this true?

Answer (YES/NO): NO